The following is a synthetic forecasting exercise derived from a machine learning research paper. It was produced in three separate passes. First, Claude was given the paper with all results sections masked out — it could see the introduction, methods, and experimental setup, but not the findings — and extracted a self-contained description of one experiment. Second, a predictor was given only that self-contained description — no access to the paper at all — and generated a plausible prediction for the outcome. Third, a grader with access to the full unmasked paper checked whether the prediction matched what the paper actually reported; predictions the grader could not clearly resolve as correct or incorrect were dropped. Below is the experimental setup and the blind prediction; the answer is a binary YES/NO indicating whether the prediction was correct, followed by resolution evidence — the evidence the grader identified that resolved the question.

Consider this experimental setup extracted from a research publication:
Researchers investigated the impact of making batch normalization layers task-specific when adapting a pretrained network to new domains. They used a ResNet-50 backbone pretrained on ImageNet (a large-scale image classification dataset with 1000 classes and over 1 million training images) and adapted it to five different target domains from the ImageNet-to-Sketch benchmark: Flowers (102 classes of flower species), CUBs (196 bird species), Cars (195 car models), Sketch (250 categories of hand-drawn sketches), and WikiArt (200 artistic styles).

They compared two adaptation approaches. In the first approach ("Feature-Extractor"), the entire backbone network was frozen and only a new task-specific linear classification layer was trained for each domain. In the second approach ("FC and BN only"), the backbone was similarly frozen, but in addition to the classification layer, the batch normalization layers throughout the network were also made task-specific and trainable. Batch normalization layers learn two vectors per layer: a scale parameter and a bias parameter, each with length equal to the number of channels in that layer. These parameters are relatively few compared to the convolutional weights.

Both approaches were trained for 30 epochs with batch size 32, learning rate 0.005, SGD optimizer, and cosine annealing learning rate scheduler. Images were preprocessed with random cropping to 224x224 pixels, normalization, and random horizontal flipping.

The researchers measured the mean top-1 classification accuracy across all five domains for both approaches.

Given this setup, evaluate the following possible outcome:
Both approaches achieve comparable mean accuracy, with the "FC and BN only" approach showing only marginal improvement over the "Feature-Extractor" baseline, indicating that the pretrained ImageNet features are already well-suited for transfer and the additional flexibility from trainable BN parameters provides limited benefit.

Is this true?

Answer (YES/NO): NO